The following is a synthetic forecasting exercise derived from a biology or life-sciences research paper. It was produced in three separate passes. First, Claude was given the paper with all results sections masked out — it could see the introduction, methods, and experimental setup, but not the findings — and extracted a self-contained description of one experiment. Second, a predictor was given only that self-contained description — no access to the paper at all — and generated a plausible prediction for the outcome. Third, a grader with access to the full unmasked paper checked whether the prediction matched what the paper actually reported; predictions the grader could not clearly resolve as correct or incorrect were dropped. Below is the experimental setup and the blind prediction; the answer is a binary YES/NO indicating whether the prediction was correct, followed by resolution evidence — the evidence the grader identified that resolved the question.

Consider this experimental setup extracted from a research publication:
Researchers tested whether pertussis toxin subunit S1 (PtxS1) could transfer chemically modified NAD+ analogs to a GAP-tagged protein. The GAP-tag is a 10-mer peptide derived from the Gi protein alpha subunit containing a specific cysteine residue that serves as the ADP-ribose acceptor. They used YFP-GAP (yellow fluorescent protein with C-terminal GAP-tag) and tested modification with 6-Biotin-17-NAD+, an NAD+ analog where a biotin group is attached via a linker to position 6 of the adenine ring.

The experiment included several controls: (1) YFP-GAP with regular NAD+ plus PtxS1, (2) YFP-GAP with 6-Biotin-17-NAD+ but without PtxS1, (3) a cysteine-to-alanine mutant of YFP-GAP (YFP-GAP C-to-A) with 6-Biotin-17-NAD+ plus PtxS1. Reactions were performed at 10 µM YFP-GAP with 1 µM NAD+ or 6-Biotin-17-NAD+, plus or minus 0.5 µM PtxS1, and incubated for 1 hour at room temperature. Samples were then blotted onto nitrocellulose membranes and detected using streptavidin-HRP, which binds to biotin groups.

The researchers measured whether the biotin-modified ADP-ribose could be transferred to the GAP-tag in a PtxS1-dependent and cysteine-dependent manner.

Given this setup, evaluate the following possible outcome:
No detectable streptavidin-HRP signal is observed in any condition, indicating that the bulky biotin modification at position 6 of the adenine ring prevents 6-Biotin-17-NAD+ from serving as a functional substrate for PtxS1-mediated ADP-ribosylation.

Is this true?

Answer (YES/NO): NO